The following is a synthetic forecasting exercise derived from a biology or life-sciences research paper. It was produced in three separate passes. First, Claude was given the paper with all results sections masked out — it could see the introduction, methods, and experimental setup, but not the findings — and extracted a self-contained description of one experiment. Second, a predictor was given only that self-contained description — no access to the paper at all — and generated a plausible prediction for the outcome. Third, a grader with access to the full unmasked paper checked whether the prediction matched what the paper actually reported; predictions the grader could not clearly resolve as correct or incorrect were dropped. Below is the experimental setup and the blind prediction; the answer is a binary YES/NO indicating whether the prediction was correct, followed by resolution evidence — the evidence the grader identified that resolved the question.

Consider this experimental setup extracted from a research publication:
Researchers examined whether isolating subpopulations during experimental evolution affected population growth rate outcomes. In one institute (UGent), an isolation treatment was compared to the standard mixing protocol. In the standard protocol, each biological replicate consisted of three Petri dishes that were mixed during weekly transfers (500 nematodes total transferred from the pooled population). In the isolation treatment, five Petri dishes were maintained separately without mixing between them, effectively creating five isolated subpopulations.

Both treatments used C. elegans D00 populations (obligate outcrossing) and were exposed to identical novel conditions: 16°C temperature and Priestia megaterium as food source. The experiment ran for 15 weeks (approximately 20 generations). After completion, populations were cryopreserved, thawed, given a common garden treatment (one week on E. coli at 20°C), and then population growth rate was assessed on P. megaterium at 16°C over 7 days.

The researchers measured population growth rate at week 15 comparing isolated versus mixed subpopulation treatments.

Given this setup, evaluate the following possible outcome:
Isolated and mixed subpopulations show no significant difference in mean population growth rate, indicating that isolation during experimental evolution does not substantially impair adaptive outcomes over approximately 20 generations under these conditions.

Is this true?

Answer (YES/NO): NO